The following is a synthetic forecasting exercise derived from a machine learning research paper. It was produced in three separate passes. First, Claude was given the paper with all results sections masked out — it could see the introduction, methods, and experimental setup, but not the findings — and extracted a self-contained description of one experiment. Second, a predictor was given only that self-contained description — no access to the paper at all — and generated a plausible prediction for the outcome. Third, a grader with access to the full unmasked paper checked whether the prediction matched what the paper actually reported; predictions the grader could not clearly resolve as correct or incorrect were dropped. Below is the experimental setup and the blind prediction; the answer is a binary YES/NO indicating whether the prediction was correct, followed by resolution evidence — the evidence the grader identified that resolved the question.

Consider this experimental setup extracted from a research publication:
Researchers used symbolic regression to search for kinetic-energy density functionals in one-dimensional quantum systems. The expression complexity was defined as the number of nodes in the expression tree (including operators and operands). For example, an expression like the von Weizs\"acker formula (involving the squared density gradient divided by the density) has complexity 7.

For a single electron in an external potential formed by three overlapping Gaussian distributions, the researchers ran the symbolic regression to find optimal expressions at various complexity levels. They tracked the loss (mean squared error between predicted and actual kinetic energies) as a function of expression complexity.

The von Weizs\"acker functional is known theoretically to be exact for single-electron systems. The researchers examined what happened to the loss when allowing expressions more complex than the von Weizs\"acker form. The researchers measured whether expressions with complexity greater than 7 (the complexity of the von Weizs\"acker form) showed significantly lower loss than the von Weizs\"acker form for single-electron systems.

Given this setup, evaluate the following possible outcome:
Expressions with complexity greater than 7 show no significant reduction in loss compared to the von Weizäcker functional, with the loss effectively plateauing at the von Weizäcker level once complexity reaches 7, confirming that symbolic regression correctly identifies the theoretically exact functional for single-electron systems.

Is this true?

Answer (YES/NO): YES